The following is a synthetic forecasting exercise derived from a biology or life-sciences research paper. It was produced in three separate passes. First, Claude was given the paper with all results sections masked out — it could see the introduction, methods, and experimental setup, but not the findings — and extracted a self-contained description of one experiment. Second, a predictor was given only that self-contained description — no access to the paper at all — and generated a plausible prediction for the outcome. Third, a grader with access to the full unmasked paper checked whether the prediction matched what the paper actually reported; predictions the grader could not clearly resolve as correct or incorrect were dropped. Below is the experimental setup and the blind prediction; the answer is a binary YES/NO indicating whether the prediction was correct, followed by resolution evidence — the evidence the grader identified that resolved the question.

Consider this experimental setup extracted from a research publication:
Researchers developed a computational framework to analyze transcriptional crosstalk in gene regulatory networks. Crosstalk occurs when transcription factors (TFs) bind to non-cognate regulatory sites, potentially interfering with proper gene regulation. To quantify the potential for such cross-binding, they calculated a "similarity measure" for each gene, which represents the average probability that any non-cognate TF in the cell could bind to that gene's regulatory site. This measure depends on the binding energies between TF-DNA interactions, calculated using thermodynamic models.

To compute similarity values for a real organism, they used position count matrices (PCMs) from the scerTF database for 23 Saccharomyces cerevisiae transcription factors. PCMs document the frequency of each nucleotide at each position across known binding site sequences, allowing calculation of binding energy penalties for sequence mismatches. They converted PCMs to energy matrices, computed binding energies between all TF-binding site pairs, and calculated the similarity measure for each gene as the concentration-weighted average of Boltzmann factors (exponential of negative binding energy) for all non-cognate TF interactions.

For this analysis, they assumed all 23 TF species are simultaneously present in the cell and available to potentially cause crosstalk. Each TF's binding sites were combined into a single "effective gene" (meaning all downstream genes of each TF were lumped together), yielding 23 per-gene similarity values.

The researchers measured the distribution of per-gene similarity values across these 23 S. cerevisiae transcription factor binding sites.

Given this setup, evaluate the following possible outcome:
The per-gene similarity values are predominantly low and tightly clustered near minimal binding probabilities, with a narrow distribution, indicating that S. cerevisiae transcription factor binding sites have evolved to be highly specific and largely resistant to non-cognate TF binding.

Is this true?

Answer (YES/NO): NO